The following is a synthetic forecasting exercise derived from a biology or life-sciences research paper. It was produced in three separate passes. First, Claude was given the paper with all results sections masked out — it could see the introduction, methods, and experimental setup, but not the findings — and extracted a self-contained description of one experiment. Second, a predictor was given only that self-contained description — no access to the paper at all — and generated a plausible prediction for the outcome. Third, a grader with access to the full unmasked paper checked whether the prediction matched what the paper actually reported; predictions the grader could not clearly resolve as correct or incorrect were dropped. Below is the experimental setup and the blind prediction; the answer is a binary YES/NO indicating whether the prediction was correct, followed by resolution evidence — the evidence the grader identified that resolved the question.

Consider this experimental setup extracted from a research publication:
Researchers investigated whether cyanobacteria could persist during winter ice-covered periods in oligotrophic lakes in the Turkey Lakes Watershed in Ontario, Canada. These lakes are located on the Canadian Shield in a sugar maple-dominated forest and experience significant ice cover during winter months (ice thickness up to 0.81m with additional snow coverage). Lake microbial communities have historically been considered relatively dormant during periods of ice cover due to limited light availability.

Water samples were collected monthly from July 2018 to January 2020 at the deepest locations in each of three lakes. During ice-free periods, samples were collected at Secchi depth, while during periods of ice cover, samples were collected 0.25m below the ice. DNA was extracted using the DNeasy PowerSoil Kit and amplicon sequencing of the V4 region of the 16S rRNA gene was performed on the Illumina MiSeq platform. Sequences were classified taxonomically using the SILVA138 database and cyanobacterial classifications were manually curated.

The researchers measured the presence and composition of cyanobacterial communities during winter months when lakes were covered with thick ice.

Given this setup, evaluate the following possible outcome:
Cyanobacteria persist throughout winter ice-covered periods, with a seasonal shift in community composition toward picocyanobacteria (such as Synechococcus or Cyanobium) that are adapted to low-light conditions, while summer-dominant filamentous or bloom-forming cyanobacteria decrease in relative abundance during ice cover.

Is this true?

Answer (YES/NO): NO